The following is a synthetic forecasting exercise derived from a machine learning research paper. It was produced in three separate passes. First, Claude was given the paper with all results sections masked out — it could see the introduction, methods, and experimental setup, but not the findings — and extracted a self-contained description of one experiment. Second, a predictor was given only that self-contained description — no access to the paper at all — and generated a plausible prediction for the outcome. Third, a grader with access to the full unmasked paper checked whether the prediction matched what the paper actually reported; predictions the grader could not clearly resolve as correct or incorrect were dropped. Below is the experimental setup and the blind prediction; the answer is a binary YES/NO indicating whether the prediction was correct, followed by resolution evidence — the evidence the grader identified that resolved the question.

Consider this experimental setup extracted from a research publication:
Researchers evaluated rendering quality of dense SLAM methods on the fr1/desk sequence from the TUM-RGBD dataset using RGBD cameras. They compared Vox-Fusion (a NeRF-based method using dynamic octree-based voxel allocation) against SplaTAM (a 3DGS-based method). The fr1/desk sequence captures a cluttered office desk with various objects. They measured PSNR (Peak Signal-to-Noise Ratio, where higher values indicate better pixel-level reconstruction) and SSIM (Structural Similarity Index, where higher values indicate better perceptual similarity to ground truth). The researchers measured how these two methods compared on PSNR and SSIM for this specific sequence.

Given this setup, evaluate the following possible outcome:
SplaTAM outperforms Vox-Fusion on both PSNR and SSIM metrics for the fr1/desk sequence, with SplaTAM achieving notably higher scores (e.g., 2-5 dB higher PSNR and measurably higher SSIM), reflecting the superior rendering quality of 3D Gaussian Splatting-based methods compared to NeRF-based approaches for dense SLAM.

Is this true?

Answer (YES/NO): NO